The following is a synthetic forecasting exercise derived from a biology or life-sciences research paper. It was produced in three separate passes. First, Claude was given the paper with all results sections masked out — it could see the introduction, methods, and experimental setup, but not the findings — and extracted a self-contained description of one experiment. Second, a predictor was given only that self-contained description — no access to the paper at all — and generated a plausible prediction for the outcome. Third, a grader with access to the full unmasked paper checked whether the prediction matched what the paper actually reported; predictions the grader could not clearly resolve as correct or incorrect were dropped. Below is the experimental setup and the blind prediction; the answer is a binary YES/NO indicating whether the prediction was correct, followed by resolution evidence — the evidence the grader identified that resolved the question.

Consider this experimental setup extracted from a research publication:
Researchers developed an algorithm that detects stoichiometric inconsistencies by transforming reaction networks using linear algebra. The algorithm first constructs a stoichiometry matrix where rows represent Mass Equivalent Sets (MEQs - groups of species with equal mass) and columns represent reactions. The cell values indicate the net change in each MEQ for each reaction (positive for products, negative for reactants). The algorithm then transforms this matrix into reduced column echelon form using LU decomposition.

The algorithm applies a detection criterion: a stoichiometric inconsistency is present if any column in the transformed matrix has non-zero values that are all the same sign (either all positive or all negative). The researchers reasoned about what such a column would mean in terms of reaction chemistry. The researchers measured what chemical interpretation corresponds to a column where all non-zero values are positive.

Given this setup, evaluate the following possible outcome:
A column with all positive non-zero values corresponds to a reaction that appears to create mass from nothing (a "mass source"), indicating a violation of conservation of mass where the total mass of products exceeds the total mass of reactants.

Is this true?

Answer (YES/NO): YES